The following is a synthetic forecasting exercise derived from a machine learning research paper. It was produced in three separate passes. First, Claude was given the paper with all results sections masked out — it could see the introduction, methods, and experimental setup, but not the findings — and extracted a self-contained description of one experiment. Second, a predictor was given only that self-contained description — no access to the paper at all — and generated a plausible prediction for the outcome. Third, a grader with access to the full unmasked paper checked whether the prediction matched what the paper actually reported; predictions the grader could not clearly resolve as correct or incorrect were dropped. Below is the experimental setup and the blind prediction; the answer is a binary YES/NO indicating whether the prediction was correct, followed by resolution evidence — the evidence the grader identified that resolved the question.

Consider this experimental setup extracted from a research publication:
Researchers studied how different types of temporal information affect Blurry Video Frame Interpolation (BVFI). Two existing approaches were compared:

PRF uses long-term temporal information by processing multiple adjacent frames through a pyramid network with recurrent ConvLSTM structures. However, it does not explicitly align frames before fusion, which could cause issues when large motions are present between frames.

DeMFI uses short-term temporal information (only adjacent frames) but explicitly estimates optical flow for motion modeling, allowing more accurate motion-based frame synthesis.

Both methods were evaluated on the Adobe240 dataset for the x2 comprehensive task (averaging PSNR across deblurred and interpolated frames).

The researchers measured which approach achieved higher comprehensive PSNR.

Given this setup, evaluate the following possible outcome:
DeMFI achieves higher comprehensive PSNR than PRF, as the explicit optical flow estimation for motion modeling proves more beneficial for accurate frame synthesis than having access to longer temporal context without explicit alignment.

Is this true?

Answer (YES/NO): YES